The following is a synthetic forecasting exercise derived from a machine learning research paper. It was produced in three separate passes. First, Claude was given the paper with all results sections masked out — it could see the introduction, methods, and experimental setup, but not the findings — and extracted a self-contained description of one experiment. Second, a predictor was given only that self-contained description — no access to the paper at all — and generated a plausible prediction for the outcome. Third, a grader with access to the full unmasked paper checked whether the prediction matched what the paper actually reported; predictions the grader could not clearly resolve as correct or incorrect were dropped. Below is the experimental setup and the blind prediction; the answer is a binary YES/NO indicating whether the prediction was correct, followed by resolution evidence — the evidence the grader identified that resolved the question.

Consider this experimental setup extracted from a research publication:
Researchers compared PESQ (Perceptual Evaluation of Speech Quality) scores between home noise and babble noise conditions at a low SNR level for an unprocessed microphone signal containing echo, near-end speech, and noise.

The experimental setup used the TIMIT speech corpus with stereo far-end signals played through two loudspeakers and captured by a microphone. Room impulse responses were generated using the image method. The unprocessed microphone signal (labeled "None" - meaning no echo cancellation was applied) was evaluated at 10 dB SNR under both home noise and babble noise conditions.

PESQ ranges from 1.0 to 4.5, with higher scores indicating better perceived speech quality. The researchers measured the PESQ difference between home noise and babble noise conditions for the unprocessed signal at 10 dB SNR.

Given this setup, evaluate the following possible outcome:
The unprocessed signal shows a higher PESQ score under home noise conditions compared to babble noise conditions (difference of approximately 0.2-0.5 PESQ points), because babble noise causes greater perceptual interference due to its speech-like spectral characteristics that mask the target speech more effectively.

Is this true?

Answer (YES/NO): YES